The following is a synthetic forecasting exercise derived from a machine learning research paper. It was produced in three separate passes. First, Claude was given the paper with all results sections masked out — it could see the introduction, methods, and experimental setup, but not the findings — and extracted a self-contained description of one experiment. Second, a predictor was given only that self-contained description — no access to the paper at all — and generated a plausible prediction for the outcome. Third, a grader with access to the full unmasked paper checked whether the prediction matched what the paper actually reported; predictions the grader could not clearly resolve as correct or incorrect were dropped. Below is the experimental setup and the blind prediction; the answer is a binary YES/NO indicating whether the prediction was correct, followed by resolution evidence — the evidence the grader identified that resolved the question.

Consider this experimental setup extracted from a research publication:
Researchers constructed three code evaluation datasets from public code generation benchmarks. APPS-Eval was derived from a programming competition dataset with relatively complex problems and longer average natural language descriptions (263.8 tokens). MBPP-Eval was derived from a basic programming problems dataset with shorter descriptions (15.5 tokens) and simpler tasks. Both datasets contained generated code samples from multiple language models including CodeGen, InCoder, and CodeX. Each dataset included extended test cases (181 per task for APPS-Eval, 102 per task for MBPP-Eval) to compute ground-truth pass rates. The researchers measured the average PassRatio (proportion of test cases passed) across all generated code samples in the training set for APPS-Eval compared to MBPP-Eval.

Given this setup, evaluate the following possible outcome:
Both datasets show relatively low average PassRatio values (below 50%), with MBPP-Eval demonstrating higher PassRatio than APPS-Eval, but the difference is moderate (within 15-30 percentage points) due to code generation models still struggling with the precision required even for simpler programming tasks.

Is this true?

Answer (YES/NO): NO